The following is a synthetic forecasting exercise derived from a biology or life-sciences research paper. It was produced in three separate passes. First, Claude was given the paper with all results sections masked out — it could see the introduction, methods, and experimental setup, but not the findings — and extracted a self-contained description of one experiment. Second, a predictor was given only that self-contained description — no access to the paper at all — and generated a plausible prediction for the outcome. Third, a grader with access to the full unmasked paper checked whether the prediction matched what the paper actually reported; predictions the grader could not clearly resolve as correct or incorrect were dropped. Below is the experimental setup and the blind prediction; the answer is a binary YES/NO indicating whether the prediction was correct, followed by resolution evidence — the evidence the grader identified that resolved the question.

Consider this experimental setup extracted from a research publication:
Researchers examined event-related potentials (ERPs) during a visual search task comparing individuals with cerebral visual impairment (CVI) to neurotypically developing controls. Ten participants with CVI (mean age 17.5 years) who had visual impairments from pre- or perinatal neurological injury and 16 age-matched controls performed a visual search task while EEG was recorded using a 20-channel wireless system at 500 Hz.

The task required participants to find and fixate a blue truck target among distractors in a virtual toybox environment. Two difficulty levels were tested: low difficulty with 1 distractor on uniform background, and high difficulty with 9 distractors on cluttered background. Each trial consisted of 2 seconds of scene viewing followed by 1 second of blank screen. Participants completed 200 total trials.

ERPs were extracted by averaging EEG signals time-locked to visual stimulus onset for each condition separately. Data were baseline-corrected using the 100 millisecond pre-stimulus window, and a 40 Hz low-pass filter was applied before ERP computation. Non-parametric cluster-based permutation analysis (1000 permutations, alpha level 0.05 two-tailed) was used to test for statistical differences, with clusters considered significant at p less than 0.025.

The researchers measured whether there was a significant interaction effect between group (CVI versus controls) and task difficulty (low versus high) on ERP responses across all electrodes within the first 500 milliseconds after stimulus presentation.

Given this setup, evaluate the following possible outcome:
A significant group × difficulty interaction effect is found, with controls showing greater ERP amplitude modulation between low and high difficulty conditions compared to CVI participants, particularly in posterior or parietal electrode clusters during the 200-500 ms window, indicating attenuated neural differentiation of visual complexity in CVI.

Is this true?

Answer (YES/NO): NO